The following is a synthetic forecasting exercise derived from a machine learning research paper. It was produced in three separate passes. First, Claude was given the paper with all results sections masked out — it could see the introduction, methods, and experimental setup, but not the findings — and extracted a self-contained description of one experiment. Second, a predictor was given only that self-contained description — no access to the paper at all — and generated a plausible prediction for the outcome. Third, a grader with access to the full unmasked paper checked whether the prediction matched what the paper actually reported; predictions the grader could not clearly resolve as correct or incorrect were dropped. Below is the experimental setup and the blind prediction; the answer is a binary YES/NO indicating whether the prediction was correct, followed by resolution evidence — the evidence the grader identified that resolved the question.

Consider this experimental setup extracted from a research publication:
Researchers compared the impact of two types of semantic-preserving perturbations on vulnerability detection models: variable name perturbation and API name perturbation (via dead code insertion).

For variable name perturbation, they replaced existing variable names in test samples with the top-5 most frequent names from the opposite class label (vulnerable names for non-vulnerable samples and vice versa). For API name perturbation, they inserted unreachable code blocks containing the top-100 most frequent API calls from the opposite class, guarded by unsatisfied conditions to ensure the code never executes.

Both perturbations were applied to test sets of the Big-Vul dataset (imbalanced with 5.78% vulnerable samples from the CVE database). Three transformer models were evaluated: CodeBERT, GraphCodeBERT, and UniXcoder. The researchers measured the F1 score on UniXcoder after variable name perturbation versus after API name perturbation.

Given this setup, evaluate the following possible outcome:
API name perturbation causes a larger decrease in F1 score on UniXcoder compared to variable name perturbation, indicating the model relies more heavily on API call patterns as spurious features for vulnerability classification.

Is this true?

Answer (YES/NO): YES